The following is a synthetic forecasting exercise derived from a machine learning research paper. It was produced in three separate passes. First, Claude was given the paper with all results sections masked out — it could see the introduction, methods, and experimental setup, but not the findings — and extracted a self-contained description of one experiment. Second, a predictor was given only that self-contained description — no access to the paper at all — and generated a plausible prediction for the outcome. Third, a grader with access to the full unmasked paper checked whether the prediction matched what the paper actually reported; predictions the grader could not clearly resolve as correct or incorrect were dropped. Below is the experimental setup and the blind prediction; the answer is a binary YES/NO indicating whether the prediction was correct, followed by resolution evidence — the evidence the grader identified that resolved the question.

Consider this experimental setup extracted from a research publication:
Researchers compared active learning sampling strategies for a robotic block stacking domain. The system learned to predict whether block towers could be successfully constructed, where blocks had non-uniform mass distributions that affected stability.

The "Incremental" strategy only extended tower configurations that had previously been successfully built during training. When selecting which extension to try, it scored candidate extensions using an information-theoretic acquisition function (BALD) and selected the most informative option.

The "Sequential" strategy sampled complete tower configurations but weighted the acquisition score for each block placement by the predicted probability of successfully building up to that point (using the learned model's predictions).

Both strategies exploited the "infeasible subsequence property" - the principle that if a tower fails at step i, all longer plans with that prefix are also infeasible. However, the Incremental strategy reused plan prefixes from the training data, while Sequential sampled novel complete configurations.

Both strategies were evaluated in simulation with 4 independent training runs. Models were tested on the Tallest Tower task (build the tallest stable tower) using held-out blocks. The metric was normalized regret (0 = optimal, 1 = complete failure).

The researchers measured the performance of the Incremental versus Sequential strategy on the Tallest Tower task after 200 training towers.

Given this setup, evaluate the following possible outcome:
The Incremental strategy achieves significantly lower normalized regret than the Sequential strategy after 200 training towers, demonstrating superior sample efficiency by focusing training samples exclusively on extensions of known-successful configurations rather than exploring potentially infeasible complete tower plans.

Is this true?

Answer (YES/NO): NO